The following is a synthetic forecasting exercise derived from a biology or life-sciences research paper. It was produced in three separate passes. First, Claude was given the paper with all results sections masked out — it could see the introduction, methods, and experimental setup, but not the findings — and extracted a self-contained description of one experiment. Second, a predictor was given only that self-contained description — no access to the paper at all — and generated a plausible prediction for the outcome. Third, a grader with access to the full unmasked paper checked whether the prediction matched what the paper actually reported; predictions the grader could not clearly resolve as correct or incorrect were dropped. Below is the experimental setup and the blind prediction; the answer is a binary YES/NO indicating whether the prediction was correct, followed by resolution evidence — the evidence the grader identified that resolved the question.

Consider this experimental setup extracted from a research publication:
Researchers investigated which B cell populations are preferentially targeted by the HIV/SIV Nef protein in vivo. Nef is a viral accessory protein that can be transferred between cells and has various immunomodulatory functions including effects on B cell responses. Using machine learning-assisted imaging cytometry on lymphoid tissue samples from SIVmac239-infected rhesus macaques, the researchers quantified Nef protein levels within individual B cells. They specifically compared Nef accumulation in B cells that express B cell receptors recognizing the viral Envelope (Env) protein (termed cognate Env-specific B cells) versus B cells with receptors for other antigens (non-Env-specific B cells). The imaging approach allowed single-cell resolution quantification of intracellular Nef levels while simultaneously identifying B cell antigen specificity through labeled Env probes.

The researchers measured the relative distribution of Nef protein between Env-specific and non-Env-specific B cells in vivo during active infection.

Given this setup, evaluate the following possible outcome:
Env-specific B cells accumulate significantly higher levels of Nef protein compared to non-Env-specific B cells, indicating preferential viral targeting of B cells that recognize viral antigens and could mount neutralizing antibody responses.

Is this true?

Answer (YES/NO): YES